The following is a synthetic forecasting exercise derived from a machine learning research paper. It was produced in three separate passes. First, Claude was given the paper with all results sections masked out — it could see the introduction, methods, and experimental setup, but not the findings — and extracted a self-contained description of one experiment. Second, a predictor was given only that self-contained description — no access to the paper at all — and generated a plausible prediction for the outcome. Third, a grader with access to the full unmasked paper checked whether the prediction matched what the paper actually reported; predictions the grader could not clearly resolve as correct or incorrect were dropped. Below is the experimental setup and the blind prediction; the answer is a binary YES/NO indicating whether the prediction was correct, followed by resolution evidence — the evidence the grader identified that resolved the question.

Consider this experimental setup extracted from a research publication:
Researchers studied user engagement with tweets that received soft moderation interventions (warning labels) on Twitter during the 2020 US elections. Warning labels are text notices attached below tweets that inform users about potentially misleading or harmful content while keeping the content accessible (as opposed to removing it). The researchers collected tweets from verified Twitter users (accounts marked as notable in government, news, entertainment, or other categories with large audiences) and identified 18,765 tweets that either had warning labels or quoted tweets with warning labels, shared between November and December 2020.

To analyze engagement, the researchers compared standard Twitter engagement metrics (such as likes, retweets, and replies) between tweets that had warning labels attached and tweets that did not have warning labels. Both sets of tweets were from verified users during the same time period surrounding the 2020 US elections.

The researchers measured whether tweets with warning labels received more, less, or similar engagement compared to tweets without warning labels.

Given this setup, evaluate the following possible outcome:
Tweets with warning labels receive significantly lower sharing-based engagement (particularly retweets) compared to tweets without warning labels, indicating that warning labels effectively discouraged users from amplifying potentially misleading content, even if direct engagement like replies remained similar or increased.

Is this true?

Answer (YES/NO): NO